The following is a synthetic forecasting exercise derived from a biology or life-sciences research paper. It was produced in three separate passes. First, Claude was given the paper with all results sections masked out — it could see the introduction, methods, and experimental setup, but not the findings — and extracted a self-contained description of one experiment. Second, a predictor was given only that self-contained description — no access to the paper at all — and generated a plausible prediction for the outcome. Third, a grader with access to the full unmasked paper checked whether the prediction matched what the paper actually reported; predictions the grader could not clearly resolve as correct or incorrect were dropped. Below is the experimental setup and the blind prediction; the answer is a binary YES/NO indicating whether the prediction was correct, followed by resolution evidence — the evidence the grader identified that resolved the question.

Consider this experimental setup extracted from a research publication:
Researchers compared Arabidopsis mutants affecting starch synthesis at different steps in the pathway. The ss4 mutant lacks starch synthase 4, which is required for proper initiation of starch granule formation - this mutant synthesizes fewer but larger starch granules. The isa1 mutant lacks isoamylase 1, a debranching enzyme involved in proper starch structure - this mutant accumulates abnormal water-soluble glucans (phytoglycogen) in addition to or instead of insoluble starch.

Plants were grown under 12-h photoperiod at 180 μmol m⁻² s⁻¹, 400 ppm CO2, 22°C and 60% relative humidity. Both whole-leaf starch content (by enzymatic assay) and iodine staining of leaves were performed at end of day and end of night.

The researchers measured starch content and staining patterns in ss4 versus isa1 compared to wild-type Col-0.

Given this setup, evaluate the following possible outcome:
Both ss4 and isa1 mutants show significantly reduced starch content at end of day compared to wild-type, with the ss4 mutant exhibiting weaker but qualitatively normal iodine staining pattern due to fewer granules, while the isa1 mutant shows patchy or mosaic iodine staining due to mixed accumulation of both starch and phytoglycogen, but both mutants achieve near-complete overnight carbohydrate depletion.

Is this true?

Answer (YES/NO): NO